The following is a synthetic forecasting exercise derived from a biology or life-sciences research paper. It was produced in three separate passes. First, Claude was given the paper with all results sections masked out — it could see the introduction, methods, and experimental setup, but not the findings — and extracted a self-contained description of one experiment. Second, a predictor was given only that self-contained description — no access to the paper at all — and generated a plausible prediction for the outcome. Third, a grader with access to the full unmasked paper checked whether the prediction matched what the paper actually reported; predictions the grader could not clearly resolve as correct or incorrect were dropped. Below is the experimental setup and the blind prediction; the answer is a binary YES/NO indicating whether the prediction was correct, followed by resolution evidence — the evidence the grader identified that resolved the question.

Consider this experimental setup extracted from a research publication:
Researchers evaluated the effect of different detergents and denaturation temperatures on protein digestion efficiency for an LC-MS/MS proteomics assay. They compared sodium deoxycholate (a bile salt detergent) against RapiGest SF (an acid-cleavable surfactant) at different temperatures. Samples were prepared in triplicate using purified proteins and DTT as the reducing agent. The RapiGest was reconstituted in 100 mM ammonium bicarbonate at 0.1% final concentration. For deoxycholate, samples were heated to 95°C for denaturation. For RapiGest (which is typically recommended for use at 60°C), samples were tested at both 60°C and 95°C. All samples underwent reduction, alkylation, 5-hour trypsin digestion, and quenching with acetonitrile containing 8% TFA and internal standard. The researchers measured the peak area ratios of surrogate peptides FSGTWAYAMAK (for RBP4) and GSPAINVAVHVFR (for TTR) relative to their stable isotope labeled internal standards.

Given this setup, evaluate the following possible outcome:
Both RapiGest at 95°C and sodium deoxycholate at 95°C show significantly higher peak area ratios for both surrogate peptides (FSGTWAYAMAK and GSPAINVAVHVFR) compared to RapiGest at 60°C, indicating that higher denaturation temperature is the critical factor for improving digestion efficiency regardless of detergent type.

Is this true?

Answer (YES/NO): NO